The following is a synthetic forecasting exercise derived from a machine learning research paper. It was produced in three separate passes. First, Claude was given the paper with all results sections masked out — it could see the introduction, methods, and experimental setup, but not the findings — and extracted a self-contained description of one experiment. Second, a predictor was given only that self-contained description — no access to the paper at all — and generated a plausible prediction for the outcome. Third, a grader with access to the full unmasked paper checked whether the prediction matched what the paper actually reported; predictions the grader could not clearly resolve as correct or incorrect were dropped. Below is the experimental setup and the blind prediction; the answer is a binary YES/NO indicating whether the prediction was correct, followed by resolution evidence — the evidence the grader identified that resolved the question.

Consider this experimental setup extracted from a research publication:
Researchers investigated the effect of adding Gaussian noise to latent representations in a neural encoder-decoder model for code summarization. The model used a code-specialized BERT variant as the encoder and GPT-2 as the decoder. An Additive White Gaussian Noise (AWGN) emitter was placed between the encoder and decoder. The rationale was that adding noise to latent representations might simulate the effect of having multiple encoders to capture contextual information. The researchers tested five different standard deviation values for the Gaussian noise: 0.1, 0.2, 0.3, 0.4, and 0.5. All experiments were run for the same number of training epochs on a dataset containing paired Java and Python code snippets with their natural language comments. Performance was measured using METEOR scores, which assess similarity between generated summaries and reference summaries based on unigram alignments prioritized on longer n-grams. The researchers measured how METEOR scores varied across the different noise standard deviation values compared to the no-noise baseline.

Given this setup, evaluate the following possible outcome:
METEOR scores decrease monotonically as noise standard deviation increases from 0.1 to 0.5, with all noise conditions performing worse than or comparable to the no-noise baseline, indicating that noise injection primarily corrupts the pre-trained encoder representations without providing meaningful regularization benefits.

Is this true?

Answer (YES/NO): NO